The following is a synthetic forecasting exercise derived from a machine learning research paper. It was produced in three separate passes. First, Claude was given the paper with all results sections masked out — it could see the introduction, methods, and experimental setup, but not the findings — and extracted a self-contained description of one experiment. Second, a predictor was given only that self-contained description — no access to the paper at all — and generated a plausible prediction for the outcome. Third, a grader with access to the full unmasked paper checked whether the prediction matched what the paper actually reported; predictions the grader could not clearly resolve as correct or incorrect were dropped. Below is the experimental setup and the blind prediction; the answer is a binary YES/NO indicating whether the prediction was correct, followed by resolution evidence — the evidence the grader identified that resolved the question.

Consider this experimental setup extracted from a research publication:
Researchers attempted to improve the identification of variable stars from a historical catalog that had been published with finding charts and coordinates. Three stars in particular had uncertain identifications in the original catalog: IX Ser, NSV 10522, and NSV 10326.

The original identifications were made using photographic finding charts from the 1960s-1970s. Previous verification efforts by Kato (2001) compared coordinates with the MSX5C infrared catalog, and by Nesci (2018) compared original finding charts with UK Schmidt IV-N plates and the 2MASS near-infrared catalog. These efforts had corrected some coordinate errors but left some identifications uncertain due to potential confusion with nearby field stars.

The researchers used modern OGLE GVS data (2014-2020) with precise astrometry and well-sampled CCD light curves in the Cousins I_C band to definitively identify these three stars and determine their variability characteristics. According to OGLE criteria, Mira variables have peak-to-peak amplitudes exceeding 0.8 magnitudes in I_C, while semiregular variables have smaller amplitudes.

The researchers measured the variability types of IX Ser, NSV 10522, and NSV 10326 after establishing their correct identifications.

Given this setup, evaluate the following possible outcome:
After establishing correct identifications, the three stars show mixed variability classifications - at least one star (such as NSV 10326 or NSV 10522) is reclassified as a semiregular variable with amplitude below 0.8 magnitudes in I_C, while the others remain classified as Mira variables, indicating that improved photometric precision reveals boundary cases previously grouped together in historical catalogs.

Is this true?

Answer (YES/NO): NO